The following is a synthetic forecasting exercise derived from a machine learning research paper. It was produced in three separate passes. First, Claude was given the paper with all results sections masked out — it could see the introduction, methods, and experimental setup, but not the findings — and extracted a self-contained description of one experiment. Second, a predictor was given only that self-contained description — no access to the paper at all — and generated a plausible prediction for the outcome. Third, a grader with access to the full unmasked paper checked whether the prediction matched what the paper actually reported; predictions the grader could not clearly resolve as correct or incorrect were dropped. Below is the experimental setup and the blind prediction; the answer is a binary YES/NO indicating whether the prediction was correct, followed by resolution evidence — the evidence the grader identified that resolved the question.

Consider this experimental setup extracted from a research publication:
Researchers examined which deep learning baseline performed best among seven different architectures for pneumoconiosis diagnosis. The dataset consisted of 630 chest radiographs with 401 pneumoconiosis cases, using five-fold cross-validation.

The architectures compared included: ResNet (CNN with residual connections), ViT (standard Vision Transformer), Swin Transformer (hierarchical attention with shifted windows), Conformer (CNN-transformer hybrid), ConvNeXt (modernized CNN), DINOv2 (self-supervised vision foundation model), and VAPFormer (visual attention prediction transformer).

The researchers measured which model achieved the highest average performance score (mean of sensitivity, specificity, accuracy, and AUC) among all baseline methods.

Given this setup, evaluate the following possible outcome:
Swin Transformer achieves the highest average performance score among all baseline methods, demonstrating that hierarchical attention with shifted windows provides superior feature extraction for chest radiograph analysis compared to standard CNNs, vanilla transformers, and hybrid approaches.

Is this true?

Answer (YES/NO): NO